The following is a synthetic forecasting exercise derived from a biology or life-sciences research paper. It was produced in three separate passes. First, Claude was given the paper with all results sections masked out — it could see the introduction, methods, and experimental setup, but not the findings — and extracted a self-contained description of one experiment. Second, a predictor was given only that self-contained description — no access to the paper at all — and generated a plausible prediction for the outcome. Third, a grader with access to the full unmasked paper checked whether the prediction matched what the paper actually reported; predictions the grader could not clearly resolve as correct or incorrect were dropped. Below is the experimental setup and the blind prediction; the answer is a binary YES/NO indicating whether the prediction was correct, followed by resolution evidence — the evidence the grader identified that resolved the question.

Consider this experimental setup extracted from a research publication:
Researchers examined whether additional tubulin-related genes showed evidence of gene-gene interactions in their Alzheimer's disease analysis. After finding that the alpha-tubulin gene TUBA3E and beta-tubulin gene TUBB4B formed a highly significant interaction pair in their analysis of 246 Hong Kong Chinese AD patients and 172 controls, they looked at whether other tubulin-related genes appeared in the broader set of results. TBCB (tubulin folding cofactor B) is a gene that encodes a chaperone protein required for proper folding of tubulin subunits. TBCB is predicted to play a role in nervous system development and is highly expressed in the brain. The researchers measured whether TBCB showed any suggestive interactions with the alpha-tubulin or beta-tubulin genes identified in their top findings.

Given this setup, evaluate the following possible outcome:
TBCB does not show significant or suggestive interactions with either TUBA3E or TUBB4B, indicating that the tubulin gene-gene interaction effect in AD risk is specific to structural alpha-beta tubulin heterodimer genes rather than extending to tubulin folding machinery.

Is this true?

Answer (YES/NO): NO